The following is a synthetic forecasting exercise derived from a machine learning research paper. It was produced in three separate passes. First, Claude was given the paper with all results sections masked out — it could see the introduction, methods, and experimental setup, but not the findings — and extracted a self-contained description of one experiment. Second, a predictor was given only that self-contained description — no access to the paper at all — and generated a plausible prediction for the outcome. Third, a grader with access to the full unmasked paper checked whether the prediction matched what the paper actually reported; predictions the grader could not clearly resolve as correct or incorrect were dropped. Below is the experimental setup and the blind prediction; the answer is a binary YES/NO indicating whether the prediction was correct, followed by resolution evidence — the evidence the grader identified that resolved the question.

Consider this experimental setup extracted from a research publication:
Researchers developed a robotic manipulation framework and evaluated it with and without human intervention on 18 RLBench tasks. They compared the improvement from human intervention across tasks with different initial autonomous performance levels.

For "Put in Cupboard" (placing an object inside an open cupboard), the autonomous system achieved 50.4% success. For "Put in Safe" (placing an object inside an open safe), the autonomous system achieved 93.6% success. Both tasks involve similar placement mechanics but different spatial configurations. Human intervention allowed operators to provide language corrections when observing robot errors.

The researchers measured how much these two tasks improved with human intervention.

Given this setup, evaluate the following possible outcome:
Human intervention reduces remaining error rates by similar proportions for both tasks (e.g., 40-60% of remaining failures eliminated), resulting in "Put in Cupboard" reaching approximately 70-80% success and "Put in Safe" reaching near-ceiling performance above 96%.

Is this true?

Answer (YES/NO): NO